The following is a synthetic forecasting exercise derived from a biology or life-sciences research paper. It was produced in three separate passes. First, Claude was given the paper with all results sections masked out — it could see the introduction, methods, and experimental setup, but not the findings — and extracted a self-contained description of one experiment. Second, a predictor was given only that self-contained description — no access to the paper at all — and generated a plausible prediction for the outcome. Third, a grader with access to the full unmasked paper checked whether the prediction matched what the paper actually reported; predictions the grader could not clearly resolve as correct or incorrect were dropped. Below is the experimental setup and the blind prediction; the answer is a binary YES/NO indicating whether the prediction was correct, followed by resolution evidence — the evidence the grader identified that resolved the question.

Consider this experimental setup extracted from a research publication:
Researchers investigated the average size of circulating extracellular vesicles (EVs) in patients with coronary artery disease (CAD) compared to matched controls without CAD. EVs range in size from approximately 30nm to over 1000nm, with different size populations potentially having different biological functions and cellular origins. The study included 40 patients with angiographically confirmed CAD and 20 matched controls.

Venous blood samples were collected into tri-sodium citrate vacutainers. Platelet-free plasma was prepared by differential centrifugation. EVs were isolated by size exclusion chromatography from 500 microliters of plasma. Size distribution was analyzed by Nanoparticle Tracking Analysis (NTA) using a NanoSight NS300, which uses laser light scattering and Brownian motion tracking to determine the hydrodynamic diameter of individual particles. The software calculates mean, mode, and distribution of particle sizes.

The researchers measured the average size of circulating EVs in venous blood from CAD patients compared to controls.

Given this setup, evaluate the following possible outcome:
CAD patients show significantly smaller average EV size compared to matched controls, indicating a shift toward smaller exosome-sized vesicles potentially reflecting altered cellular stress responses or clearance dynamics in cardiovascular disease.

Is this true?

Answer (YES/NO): NO